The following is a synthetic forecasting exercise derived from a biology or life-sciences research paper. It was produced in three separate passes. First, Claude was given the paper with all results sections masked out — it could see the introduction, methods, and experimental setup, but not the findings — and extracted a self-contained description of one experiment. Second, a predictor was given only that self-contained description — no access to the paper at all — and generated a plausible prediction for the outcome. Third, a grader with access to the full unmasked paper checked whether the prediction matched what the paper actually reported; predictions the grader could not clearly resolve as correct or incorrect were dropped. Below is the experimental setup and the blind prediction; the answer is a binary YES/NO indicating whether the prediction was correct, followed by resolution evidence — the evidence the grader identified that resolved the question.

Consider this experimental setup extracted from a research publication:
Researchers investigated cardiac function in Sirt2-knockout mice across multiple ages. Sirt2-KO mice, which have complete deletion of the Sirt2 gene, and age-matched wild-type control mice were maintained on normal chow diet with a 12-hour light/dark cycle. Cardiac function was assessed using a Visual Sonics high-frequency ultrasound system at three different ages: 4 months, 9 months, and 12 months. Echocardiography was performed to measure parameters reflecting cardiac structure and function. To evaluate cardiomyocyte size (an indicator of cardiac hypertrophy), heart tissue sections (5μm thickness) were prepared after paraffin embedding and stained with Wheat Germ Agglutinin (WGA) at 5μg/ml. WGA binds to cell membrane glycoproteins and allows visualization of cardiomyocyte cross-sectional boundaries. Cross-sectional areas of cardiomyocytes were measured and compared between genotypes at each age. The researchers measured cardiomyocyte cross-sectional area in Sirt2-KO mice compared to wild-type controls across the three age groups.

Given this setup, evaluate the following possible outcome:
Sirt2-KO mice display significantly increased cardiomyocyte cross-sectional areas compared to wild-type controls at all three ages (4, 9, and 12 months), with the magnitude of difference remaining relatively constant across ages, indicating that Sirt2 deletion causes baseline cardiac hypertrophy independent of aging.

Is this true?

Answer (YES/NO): NO